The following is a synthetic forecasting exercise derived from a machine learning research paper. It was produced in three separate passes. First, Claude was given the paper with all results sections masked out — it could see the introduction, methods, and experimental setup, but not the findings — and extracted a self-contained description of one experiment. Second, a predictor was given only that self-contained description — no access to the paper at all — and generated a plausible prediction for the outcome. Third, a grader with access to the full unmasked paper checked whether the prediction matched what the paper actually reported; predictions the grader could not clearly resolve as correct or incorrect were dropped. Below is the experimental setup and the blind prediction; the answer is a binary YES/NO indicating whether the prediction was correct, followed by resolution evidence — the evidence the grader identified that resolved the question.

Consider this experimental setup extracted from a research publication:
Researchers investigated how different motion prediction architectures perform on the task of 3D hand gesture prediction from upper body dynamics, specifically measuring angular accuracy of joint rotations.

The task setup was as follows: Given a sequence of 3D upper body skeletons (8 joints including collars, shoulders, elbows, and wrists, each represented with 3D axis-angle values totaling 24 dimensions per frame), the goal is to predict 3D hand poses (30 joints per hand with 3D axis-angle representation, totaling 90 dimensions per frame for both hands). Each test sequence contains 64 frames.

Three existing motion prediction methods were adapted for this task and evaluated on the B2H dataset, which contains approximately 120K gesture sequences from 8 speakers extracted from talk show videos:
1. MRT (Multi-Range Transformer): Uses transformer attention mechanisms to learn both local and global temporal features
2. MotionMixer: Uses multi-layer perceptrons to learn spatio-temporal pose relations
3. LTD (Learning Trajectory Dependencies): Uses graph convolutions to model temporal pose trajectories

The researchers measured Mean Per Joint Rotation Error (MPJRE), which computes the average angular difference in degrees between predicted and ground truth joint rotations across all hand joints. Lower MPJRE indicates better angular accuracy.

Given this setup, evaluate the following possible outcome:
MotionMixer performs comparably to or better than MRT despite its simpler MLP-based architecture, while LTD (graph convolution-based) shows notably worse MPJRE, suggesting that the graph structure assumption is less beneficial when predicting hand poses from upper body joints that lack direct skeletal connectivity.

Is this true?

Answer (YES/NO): YES